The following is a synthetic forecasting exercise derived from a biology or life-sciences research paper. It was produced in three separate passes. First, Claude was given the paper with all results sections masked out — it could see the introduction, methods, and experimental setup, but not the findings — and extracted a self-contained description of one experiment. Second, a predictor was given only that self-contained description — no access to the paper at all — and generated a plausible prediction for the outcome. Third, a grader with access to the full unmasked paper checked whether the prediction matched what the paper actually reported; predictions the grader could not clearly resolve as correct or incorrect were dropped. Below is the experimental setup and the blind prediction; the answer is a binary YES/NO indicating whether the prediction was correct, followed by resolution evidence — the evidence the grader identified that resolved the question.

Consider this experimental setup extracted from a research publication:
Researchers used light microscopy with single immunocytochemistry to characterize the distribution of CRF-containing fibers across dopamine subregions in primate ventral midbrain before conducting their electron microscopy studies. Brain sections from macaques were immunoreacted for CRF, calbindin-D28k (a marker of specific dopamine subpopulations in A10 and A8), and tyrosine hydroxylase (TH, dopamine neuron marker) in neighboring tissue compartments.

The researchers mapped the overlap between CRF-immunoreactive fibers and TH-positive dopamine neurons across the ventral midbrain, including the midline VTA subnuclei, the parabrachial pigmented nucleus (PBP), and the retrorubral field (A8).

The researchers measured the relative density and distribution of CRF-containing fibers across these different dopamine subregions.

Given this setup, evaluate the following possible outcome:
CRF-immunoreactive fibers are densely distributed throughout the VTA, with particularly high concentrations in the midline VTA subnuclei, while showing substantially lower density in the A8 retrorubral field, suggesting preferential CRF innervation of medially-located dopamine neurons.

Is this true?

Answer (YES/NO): NO